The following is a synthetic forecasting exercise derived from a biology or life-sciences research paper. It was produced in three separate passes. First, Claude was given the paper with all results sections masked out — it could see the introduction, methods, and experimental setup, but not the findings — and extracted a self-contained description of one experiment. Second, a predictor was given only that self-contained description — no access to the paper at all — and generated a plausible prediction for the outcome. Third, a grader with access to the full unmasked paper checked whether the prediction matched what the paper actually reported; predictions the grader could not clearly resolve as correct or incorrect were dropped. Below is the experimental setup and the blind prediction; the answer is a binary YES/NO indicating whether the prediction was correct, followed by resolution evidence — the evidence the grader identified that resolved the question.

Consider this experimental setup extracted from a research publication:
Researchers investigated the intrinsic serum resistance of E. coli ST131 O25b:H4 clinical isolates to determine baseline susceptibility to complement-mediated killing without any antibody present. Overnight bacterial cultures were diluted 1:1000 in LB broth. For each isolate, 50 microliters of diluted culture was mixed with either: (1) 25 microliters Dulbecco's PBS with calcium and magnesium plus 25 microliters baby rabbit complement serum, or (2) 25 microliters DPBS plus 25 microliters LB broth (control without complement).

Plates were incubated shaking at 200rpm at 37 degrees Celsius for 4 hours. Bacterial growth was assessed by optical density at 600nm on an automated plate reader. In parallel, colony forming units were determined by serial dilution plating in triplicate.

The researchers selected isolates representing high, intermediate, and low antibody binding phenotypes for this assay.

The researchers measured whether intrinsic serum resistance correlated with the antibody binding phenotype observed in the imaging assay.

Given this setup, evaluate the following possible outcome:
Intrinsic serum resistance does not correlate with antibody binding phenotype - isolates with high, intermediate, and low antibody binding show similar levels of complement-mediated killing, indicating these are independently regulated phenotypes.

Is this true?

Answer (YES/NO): NO